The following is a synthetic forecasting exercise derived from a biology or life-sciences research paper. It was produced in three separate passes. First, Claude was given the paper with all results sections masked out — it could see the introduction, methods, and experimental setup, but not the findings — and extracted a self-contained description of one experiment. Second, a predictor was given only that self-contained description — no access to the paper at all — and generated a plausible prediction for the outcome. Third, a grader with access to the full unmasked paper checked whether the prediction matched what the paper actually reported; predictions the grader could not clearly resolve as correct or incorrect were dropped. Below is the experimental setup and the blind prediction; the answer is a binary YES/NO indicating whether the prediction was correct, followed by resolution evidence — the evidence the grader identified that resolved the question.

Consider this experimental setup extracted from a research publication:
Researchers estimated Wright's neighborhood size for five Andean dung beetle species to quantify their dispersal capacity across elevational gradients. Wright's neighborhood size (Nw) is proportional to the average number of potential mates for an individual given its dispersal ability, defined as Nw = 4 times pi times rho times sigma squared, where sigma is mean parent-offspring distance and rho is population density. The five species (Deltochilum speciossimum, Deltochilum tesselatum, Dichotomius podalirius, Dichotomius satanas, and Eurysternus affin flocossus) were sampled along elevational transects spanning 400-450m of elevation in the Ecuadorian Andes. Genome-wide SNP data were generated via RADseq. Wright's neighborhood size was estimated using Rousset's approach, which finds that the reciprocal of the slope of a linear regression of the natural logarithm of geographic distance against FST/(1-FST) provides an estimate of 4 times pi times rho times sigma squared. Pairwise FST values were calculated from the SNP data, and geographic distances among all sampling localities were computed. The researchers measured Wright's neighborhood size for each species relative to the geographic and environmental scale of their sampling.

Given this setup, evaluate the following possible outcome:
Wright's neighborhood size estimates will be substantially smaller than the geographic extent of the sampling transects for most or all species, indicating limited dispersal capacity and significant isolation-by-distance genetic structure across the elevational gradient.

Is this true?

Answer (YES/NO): NO